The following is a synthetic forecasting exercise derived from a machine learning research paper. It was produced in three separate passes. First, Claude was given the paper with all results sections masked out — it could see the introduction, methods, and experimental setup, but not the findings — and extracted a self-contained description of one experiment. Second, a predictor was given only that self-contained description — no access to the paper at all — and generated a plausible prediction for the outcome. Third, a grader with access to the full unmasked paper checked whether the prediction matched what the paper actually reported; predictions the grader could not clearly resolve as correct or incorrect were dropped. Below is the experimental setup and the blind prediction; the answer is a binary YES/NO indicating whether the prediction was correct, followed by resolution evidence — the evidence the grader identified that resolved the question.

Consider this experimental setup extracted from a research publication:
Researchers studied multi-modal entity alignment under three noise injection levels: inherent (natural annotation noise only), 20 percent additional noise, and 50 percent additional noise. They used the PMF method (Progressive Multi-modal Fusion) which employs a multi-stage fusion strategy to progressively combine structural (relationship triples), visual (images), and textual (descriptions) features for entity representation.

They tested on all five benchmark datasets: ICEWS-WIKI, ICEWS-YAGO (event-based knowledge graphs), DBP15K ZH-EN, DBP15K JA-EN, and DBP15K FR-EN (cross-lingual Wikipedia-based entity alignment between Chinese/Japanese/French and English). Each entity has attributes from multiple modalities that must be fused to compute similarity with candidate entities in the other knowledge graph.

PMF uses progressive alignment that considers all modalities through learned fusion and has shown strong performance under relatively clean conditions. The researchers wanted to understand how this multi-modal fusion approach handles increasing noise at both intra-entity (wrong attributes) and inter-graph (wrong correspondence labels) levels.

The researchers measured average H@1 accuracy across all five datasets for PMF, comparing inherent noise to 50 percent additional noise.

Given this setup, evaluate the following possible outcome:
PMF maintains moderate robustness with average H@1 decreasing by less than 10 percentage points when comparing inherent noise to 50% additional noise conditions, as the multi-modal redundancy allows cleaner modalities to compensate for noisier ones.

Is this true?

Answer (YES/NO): YES